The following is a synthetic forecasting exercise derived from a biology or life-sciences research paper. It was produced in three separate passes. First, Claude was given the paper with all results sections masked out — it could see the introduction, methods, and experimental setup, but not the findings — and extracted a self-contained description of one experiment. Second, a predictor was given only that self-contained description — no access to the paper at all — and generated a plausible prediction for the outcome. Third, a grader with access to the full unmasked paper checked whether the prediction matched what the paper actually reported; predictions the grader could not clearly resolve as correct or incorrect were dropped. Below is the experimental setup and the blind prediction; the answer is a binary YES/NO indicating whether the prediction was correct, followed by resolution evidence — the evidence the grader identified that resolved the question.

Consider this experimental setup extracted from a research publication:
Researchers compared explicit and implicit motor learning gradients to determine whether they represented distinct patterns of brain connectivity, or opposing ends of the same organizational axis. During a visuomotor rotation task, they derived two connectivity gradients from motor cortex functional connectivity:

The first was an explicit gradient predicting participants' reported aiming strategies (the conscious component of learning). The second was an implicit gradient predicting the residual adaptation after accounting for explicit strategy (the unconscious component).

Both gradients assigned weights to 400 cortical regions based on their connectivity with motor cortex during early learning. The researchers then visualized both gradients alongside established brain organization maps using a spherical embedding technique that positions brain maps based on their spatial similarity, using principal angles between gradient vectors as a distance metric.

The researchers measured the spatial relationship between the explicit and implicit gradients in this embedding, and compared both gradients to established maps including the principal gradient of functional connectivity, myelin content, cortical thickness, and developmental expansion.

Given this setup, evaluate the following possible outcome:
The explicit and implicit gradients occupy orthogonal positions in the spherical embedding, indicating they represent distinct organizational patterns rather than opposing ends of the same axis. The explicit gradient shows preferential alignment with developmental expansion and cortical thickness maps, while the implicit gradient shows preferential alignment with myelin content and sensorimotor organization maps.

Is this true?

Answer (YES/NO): NO